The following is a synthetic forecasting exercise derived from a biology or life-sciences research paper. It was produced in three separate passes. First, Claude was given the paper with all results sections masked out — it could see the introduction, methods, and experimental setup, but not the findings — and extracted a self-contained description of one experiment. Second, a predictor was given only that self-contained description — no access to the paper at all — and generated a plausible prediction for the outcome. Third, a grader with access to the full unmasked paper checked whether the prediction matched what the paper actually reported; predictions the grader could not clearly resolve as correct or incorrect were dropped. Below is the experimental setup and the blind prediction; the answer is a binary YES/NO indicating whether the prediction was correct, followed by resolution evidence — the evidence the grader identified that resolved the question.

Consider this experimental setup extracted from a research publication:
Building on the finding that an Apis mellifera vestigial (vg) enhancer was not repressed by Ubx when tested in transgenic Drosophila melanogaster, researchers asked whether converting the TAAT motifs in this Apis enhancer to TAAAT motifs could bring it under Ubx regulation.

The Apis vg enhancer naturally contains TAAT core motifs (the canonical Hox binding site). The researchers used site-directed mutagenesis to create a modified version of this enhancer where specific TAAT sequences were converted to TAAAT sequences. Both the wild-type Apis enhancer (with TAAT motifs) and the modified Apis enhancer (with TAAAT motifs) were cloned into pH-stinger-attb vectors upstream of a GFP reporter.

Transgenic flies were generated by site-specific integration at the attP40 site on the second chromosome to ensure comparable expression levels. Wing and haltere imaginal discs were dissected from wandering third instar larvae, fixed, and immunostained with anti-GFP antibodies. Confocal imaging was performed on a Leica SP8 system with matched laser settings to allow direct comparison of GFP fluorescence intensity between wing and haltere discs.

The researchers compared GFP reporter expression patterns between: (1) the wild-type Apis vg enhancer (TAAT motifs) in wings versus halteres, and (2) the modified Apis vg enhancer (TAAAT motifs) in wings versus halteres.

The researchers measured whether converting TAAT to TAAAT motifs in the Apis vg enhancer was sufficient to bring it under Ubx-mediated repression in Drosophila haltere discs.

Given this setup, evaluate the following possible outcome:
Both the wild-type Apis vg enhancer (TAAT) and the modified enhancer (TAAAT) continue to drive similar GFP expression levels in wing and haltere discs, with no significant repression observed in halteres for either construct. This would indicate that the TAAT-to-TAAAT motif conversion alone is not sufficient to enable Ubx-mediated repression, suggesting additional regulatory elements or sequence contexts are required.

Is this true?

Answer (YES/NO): NO